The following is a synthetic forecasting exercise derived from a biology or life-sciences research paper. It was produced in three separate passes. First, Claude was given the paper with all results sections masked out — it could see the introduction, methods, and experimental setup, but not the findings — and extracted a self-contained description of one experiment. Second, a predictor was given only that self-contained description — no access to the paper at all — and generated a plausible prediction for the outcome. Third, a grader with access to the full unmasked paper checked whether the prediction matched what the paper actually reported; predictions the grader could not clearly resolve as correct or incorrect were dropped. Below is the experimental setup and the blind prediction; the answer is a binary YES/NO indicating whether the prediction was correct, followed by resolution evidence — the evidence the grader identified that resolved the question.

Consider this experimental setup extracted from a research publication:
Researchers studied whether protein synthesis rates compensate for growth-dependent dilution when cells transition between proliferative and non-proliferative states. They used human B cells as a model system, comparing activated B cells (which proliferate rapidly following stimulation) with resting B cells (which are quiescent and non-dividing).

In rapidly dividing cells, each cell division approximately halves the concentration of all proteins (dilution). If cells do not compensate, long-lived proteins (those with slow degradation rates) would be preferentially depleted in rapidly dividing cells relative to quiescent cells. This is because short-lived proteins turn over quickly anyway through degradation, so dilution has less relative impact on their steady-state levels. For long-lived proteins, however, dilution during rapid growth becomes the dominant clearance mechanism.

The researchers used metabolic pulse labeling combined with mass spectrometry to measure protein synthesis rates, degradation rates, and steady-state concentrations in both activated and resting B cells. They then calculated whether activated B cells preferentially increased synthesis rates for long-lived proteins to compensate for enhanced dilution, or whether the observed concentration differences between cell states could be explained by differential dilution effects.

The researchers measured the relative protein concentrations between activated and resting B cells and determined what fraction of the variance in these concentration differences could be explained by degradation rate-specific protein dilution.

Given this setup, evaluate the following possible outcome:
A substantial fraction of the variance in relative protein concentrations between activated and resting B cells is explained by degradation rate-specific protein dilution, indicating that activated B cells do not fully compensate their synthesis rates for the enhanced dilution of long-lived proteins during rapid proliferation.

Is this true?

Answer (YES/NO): YES